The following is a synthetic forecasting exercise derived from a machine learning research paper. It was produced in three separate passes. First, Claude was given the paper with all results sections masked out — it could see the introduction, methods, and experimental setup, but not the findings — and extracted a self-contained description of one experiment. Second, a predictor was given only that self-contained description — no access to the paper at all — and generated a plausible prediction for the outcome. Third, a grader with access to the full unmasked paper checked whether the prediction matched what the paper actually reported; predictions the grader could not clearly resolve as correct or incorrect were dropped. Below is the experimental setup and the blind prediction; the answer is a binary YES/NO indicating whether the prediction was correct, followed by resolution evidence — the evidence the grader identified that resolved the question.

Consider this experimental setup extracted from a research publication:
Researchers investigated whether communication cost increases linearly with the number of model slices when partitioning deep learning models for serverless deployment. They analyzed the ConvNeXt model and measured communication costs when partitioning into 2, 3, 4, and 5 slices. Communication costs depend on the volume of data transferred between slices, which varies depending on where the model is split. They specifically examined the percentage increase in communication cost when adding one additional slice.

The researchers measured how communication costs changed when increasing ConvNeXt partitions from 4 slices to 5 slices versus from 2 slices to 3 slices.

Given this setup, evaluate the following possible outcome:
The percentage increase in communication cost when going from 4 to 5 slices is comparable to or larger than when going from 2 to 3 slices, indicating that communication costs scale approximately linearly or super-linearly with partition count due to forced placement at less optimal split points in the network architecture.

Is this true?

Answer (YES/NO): YES